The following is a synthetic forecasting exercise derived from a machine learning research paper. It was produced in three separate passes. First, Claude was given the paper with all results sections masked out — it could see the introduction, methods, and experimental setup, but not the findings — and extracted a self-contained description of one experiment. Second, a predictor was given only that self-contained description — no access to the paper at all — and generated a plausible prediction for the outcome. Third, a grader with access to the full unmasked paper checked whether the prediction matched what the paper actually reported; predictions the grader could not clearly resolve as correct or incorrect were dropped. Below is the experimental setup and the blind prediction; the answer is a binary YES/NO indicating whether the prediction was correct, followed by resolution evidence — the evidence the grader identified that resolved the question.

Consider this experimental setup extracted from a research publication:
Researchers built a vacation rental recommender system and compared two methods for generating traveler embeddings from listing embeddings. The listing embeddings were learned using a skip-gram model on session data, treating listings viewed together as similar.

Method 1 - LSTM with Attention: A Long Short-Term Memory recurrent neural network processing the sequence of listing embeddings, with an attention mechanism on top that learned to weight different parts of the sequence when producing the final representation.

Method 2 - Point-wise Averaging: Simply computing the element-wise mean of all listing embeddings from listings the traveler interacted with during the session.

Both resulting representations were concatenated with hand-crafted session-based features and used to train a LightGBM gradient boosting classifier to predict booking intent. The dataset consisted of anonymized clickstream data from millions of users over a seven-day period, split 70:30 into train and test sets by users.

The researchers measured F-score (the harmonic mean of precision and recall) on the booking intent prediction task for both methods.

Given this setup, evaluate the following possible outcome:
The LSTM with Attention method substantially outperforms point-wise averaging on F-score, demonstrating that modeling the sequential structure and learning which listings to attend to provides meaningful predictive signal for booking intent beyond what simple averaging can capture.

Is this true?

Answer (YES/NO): NO